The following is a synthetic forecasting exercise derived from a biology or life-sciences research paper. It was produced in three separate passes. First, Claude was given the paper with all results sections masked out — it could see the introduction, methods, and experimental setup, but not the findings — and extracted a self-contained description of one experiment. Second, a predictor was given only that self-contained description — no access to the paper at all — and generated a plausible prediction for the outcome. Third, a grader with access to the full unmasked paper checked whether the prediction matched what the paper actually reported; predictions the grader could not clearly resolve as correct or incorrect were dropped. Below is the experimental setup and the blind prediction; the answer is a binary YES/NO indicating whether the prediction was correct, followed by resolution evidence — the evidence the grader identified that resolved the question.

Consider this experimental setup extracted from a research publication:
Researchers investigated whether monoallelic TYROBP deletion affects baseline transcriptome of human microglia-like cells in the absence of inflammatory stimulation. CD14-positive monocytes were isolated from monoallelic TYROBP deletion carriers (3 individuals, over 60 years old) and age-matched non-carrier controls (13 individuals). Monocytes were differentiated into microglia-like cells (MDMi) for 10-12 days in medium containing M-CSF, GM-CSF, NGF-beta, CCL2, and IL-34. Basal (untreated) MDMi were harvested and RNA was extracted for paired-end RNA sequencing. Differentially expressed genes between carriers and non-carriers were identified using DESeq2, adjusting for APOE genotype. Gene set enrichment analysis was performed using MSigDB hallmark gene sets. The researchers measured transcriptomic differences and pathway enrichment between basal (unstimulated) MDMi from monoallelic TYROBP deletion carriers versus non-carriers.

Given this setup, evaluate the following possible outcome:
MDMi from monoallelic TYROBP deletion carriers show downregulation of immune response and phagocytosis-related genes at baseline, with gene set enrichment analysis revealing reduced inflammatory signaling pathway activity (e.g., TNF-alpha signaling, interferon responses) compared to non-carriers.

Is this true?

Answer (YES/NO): NO